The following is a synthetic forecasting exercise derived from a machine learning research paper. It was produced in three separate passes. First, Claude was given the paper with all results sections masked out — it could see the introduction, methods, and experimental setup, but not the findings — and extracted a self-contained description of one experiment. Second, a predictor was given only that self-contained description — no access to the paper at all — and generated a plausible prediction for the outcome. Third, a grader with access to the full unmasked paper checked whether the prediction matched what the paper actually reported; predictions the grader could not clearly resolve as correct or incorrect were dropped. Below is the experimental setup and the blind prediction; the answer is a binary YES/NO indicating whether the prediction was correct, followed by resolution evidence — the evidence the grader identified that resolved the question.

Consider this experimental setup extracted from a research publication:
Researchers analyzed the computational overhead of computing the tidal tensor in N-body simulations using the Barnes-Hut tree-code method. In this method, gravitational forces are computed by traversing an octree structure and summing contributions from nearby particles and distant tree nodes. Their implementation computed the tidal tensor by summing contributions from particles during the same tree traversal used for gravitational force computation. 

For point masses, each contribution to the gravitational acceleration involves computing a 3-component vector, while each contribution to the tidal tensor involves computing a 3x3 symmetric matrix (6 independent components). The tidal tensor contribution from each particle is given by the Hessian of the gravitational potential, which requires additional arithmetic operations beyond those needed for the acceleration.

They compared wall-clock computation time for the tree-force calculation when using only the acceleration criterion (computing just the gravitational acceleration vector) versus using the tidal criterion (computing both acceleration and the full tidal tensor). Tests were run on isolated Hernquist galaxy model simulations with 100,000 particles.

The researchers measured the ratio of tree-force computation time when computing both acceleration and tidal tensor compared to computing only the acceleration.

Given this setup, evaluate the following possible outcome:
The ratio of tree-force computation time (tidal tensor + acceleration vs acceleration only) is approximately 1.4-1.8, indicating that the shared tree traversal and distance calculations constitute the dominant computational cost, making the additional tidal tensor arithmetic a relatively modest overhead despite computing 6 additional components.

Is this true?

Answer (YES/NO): NO